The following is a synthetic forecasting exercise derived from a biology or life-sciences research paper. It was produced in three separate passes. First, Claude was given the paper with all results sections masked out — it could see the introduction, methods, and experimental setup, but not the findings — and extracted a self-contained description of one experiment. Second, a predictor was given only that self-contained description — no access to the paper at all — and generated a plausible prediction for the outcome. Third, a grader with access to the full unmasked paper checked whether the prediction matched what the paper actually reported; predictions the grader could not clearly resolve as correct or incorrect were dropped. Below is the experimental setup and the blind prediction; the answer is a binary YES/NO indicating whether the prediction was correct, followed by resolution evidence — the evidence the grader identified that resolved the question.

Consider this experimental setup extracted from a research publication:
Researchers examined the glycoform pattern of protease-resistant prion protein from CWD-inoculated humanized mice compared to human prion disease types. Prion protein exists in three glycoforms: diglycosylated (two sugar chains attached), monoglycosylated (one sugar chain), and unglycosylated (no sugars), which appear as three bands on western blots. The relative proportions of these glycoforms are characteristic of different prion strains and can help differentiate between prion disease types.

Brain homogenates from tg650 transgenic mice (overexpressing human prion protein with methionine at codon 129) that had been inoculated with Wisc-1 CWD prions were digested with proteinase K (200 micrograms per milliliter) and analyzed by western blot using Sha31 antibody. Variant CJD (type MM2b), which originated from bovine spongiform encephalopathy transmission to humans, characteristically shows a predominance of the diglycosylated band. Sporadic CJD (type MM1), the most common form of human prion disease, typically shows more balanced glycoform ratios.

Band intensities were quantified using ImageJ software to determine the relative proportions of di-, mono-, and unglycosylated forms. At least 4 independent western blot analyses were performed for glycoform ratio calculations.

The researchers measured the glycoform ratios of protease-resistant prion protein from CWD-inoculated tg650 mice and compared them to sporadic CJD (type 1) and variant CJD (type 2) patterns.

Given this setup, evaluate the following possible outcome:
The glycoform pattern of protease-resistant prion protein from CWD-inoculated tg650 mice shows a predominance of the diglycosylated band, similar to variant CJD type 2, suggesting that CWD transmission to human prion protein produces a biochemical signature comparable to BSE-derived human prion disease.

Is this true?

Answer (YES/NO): NO